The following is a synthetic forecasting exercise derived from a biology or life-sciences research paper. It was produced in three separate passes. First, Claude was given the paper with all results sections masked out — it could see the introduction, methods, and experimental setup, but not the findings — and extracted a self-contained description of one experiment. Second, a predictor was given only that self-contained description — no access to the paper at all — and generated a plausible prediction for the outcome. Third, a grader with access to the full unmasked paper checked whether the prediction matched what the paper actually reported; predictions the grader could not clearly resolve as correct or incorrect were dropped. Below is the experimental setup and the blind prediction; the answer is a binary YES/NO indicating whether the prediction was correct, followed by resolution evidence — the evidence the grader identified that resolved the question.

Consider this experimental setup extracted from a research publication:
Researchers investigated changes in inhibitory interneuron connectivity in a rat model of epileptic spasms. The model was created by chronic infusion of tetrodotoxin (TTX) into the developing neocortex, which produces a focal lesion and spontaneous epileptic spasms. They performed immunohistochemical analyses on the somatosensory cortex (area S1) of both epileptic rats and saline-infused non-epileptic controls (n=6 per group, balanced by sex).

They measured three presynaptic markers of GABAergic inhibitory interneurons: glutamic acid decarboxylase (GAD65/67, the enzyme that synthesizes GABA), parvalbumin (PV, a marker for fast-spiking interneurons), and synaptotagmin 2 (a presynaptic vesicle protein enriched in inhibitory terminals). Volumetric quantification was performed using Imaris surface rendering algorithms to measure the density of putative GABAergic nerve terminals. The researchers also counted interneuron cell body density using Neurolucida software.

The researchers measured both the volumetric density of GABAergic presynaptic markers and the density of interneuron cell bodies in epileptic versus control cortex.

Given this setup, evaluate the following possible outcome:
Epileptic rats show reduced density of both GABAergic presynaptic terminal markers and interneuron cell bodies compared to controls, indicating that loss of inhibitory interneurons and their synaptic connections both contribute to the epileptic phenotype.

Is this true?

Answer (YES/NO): NO